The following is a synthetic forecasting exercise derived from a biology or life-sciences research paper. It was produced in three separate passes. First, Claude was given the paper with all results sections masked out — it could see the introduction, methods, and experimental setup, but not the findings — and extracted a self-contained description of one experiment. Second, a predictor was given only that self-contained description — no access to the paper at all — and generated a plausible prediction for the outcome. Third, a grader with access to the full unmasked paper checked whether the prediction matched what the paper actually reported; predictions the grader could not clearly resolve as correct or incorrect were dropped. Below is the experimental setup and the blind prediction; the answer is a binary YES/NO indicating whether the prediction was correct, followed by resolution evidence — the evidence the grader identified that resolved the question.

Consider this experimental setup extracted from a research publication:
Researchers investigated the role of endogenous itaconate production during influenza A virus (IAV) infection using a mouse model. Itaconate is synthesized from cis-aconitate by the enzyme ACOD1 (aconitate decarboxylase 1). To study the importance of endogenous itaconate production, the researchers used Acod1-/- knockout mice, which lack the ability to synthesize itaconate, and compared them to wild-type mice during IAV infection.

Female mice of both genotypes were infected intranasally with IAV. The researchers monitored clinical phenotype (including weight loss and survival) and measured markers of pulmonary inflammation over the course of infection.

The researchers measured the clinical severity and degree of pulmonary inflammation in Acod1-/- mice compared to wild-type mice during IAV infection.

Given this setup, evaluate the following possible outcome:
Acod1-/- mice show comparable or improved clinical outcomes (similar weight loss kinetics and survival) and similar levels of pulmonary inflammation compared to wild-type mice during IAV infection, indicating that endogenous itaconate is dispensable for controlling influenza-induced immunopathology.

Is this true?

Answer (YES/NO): NO